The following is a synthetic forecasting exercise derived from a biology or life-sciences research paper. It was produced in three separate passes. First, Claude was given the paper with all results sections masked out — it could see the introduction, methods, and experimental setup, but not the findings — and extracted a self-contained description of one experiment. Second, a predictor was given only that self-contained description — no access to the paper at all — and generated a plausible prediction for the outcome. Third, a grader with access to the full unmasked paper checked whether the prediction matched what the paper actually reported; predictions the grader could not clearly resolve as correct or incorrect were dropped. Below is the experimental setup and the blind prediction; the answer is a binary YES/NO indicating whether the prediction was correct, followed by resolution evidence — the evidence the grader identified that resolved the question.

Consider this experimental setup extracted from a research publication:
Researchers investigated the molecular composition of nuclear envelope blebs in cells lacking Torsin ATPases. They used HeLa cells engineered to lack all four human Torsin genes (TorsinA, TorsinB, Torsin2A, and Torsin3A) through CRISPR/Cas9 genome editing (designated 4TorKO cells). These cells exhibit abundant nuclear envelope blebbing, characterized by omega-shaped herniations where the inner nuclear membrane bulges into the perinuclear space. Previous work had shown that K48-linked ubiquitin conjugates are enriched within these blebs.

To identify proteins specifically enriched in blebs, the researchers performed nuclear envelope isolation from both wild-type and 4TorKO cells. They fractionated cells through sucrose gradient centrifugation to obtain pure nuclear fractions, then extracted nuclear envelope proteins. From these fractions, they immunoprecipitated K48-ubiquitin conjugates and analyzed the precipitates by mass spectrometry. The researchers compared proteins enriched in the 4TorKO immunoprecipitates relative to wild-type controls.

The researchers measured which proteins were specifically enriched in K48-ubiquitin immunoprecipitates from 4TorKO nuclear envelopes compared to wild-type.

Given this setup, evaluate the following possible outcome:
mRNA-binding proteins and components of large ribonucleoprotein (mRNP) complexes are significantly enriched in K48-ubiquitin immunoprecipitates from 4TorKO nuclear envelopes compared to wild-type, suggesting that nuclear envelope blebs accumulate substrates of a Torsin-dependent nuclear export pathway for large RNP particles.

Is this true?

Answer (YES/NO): NO